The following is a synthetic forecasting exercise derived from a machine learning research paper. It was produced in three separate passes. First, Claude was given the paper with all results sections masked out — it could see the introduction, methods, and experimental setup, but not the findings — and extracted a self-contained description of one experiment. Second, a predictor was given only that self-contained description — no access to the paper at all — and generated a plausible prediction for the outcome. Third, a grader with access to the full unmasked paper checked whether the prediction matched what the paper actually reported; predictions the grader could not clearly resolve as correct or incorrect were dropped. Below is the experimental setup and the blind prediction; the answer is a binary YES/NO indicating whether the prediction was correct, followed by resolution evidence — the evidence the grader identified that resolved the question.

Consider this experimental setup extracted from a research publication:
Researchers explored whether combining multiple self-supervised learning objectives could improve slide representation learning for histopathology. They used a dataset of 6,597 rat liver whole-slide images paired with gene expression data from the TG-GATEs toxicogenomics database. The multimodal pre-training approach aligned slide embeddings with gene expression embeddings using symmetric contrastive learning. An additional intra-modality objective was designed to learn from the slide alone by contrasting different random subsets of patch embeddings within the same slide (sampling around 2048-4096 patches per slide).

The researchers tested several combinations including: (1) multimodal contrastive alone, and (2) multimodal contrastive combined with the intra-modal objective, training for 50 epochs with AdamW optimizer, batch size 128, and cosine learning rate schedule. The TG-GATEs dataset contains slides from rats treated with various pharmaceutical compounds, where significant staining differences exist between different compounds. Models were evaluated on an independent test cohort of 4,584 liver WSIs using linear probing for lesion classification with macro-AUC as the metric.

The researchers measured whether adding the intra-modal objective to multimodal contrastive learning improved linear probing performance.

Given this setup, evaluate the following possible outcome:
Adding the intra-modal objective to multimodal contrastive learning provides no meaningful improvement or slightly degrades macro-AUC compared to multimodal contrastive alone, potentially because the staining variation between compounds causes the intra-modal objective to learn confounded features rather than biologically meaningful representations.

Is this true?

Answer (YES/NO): YES